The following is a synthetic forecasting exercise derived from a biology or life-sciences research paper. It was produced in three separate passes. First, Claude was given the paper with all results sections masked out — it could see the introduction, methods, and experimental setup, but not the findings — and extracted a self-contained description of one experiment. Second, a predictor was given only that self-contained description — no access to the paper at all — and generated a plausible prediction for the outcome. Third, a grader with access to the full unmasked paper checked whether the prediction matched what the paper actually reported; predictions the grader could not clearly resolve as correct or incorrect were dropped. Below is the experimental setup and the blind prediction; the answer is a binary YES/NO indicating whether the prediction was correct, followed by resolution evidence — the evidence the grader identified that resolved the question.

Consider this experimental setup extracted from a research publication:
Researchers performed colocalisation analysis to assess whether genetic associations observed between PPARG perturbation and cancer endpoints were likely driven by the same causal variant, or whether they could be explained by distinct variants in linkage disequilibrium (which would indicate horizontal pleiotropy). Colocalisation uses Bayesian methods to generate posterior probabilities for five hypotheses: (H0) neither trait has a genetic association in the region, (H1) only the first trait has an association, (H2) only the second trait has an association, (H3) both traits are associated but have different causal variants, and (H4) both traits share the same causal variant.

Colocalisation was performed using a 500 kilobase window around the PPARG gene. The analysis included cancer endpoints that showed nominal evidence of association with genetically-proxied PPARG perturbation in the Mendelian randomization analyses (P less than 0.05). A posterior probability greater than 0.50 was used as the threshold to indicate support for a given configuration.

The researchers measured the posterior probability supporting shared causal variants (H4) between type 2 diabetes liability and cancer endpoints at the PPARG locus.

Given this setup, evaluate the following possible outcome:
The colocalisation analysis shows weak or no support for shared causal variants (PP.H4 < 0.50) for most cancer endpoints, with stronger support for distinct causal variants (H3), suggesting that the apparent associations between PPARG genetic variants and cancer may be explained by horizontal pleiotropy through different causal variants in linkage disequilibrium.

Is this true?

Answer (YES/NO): NO